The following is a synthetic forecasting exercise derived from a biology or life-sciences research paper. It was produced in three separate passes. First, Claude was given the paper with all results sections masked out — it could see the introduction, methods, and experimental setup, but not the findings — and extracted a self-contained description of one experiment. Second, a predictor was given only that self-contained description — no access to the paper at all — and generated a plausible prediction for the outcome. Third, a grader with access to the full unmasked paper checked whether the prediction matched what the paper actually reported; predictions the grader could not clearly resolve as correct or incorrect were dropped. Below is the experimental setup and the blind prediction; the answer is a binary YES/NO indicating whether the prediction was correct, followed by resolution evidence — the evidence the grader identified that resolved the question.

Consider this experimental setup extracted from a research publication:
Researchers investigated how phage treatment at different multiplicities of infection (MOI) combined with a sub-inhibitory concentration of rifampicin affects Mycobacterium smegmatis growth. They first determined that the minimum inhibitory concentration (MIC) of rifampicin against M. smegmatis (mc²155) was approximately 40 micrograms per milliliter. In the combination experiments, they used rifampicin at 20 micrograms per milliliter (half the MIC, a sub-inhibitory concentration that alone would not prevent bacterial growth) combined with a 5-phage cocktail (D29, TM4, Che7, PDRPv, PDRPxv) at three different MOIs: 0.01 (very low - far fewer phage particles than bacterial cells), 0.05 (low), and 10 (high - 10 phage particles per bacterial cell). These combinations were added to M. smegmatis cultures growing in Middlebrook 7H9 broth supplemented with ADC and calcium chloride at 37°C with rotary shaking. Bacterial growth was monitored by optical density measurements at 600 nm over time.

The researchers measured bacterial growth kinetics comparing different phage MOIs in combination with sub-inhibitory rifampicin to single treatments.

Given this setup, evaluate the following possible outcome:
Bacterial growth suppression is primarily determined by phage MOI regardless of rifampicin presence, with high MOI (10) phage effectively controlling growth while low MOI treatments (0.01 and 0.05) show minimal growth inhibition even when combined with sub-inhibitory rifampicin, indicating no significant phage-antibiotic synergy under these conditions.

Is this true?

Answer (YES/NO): NO